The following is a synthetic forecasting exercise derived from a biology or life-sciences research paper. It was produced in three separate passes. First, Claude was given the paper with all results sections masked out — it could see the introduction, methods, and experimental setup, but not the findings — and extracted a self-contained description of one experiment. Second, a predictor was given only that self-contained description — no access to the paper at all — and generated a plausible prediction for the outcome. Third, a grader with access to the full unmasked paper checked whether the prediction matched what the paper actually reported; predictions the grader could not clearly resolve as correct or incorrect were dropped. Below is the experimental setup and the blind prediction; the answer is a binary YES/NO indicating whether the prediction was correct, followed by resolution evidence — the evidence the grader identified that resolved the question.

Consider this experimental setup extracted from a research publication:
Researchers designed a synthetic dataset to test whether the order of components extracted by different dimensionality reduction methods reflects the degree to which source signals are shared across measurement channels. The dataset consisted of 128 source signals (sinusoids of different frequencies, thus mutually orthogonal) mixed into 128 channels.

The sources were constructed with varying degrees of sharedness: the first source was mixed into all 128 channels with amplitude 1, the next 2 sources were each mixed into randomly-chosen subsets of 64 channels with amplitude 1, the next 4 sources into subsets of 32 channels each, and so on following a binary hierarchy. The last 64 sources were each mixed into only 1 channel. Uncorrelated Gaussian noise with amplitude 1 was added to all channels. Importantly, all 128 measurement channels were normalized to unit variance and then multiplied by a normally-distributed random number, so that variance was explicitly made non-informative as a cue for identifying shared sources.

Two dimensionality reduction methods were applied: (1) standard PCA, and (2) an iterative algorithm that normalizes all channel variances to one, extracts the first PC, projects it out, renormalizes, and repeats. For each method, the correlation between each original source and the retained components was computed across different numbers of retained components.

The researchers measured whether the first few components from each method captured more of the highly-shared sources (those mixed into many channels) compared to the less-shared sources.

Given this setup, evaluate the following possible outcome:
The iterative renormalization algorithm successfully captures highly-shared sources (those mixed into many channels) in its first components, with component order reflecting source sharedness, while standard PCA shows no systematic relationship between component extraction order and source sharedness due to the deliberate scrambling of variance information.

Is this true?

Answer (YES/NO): NO